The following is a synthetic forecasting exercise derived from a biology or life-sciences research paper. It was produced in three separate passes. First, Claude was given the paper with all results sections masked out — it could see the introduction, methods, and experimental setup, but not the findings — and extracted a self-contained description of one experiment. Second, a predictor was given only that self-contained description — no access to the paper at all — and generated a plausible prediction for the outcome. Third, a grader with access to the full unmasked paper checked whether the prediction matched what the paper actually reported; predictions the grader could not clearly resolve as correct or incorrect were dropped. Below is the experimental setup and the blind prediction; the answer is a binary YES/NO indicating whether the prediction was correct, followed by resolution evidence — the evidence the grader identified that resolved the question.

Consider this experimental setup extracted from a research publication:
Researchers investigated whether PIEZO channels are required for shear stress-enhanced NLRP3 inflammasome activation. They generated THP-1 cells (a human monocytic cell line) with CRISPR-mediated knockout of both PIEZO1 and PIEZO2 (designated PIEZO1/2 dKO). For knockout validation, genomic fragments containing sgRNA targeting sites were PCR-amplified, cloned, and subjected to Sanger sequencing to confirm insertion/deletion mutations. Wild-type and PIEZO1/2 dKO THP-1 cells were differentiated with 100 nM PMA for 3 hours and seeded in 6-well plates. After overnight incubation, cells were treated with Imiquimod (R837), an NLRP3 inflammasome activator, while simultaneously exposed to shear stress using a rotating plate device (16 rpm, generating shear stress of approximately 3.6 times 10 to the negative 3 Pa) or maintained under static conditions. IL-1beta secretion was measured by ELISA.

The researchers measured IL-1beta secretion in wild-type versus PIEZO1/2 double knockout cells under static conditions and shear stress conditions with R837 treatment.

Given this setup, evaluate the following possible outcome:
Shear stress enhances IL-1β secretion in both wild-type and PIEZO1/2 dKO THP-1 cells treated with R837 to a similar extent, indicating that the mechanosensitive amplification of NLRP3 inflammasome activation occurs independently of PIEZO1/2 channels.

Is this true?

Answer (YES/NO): NO